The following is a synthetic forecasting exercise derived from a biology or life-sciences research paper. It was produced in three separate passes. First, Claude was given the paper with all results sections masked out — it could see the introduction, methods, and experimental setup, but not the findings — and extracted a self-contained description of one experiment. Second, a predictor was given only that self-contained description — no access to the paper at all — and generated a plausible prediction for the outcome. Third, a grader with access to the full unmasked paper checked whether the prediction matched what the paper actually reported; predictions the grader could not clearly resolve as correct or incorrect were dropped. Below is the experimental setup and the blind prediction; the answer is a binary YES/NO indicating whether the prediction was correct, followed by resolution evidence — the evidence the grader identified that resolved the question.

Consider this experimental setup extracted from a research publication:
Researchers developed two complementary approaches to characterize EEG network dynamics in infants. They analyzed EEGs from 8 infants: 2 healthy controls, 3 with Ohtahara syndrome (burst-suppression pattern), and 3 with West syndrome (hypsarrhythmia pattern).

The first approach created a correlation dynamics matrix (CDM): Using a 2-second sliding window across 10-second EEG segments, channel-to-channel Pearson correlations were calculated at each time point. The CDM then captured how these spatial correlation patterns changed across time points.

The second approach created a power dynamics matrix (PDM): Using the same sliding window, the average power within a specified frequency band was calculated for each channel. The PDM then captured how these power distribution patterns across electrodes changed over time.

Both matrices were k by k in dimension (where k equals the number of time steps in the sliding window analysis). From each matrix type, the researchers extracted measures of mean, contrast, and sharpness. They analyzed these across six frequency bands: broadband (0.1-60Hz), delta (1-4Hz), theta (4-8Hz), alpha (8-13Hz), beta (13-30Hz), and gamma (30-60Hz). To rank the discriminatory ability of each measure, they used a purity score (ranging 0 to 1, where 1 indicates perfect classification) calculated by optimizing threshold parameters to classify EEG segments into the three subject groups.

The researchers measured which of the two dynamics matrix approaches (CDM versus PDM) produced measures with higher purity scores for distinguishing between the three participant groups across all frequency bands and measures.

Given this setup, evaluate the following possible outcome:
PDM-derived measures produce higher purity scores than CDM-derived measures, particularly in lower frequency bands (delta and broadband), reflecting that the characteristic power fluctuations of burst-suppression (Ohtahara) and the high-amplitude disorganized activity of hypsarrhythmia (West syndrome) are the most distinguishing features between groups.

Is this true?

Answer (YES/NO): NO